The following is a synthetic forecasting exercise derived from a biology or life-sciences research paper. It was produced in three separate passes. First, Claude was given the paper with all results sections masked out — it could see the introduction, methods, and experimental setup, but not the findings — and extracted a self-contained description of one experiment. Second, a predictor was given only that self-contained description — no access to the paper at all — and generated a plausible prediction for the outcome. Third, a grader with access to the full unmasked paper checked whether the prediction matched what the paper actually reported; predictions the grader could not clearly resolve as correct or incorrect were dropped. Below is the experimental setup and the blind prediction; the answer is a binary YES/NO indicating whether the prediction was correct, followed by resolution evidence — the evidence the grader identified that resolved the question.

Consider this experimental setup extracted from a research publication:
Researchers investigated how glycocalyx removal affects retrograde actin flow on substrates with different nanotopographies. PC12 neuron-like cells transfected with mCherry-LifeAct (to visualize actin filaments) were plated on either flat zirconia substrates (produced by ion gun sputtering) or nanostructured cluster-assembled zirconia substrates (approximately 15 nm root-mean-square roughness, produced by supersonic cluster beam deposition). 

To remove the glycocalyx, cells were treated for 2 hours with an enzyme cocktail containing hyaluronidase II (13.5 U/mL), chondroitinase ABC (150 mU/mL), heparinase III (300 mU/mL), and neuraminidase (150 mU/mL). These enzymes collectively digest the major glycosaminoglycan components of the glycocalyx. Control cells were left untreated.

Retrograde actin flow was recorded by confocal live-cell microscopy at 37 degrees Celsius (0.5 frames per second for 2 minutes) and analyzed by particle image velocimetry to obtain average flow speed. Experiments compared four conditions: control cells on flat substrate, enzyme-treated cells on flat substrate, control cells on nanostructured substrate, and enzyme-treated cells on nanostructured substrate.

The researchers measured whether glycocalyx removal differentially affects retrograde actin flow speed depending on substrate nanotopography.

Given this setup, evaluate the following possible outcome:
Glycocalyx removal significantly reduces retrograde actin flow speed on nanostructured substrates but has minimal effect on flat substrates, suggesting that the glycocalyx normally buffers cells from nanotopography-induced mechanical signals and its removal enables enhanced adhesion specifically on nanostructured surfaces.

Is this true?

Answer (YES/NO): NO